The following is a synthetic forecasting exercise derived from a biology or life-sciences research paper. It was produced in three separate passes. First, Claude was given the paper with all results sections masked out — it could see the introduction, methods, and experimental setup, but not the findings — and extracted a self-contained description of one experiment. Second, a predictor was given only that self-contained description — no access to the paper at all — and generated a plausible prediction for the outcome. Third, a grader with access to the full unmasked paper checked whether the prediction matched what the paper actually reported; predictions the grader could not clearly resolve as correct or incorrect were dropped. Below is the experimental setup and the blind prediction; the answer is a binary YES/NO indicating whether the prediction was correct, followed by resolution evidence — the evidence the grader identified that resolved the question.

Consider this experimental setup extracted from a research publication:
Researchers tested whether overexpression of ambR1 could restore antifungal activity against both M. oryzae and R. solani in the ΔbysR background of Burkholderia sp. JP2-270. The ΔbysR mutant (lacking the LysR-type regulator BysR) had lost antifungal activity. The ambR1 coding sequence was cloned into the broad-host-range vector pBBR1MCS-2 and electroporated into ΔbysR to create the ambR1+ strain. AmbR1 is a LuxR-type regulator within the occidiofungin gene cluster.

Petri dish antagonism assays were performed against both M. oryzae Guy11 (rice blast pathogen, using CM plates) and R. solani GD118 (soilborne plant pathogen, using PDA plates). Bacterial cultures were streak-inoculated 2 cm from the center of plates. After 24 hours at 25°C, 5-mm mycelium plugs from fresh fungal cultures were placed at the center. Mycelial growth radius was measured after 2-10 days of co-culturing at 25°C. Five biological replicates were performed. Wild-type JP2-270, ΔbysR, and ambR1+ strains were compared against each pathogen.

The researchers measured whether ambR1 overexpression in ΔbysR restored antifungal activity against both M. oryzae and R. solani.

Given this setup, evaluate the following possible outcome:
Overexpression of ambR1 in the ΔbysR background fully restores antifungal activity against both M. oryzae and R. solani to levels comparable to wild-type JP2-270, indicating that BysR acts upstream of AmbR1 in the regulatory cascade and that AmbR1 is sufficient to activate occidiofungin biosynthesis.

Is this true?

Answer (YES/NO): NO